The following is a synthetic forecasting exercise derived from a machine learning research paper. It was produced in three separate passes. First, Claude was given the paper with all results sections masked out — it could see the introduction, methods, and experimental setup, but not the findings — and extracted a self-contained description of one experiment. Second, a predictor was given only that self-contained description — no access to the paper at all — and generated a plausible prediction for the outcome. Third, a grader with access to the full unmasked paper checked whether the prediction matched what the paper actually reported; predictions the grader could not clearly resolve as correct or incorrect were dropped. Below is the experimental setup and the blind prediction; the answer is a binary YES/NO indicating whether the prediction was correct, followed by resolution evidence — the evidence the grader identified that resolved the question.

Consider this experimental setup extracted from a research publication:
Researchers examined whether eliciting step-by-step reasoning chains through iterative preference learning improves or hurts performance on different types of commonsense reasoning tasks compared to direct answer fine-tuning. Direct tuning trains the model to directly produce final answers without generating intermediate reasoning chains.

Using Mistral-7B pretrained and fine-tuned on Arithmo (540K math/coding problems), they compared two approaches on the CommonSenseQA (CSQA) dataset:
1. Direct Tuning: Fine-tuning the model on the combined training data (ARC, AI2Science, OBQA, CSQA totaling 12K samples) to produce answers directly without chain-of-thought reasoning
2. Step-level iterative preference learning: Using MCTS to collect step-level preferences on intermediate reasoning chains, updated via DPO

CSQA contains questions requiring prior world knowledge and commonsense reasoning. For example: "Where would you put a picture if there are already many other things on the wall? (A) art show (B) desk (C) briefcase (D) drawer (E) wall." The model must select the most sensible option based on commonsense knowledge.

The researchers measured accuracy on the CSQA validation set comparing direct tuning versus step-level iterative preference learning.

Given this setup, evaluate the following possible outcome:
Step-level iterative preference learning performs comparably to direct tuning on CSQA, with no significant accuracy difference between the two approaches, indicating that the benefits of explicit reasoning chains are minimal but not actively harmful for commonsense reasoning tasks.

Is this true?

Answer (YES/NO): NO